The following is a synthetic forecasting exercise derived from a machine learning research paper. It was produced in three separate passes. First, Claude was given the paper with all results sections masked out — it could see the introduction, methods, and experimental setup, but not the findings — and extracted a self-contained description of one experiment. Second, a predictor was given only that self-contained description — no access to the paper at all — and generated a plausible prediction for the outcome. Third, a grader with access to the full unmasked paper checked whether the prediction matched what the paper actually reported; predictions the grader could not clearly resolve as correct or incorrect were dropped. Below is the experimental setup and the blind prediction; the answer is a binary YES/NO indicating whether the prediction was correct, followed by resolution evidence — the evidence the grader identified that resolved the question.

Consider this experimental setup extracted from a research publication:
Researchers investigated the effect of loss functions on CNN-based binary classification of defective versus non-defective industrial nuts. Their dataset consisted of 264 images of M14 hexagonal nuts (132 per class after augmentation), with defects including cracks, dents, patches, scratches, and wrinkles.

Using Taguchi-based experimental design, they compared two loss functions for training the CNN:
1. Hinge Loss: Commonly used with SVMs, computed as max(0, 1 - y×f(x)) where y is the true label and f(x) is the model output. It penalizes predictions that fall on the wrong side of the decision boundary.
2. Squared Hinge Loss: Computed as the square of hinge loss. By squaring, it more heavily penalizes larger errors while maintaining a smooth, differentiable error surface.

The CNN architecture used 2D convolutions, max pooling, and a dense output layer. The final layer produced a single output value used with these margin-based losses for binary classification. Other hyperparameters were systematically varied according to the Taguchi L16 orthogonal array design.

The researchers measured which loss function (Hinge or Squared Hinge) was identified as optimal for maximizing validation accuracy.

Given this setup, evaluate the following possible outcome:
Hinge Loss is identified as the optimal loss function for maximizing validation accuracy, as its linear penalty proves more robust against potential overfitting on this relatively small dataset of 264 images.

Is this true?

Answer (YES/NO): NO